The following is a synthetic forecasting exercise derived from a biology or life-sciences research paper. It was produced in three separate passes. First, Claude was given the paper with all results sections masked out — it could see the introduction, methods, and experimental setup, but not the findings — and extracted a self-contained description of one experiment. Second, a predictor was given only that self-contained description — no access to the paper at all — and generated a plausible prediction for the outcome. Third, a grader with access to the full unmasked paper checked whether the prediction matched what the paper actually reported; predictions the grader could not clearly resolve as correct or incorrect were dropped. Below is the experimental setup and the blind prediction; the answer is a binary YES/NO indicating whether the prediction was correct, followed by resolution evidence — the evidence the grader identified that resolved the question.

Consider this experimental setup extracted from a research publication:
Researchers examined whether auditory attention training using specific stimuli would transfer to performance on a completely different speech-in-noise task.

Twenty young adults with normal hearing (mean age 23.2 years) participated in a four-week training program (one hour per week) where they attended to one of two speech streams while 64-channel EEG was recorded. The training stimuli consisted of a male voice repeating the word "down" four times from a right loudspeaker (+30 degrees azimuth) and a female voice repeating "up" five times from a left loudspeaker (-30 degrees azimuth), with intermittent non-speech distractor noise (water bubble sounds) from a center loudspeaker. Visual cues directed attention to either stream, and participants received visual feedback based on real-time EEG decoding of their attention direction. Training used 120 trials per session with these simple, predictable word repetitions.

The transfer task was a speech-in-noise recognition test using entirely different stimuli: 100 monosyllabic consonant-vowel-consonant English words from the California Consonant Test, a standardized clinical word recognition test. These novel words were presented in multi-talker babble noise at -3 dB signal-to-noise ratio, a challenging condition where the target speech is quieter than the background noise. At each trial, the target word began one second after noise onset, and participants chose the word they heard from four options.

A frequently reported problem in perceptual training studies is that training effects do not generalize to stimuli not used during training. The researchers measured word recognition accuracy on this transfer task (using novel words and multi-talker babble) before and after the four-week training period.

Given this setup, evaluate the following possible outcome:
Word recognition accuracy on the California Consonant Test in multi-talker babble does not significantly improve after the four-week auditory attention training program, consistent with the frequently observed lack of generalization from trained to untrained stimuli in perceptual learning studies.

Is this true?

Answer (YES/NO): NO